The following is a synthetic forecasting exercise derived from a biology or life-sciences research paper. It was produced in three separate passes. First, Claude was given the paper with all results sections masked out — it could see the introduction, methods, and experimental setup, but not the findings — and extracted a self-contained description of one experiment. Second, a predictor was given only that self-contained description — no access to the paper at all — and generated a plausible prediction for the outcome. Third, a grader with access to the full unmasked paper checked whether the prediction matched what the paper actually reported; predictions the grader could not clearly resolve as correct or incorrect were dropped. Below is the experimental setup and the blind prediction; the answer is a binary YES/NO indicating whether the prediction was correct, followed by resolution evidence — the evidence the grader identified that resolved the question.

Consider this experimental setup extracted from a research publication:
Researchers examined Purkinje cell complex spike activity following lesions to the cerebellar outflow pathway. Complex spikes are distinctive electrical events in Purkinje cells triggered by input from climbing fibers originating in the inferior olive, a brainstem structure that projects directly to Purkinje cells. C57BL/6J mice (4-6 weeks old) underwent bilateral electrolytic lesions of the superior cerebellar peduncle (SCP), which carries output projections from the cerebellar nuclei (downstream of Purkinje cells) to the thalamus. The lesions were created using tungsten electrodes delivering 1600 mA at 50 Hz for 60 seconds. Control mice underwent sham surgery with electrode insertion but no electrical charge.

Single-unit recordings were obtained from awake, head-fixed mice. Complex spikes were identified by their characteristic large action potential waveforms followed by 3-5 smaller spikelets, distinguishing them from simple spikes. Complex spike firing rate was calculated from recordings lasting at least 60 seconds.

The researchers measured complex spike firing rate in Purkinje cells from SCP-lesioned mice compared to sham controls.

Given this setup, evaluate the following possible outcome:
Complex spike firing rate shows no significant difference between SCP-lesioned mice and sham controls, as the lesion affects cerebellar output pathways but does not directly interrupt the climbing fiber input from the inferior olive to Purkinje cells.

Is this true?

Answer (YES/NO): YES